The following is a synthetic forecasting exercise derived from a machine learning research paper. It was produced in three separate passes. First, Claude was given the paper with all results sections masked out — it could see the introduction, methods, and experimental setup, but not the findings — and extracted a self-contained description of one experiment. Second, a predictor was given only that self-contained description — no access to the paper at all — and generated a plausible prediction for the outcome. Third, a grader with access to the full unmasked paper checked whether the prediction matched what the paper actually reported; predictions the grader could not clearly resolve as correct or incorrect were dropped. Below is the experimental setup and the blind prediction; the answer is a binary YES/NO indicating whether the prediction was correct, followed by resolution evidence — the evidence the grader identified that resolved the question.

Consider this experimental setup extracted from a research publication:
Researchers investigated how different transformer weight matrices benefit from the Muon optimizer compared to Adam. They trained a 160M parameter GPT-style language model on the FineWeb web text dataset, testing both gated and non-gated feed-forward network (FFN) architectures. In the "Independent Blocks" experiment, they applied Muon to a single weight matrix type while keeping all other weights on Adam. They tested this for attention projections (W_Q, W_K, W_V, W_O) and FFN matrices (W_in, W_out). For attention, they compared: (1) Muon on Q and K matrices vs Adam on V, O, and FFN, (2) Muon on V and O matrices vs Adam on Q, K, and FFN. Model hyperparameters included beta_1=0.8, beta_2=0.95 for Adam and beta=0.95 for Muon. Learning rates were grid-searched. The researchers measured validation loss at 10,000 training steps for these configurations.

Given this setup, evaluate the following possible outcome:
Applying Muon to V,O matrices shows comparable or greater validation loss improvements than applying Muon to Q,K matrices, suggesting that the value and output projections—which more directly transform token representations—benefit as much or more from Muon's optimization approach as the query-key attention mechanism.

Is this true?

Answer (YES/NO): YES